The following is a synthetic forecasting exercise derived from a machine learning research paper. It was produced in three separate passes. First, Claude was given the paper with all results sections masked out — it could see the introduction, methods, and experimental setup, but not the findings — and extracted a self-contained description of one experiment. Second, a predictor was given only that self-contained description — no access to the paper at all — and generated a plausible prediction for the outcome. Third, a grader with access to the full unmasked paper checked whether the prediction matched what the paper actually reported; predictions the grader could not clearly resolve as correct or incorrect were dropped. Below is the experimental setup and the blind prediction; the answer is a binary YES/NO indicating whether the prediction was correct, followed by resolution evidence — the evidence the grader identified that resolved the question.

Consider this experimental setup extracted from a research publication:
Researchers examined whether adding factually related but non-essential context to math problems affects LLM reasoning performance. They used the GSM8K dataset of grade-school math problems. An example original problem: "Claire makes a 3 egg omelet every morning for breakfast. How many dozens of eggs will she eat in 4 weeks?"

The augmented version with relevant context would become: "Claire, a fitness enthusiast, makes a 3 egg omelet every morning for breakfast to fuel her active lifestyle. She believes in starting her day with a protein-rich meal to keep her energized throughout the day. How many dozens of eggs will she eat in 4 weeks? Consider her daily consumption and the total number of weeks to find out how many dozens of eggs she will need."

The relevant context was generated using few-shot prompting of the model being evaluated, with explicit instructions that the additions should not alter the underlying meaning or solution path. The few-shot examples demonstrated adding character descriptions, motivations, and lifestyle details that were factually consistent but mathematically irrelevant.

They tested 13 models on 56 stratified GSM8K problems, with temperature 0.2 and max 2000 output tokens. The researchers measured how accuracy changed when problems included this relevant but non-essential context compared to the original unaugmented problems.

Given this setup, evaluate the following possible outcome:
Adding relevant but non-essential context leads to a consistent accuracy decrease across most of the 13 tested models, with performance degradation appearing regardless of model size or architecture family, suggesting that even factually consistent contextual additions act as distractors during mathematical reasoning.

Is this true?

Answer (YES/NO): YES